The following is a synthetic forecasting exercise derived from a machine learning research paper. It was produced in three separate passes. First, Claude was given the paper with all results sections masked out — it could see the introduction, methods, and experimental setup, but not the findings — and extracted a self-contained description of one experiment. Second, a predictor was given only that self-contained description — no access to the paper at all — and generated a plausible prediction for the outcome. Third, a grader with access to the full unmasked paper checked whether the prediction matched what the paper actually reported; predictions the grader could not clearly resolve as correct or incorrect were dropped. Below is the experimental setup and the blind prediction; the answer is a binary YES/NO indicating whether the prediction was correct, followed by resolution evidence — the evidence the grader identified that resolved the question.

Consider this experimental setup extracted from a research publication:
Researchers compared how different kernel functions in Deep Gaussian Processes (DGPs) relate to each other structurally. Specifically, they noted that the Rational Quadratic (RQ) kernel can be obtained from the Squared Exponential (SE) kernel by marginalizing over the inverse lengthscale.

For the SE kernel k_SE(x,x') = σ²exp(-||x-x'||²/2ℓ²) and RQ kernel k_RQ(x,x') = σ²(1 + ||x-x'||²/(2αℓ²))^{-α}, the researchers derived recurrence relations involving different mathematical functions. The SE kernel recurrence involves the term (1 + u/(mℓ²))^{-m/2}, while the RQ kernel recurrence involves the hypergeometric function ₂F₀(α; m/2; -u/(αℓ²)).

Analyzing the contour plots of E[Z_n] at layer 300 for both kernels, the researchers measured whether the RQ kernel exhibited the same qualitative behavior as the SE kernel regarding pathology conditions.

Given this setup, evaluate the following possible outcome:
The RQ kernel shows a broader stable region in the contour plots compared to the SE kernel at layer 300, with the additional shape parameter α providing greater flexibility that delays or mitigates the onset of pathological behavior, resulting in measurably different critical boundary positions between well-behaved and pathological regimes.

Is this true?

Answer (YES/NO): NO